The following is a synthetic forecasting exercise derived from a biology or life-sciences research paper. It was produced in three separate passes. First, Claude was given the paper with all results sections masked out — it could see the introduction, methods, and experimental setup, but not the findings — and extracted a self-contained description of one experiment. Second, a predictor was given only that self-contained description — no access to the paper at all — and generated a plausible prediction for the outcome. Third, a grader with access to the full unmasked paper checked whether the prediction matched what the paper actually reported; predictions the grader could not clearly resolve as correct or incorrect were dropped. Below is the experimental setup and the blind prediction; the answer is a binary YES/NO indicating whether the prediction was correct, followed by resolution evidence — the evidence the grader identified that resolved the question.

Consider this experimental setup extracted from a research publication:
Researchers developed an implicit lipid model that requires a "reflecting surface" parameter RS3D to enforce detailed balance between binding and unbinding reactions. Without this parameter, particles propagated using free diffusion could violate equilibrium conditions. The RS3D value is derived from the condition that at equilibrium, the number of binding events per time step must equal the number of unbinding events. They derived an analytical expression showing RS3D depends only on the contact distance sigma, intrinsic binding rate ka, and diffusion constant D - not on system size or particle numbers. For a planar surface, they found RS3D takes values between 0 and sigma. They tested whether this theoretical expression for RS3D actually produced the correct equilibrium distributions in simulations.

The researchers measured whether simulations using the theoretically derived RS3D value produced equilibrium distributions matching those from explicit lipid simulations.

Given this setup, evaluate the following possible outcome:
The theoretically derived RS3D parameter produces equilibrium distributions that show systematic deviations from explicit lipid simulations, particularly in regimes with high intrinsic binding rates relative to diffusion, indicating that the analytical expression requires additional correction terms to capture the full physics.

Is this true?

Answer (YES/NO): NO